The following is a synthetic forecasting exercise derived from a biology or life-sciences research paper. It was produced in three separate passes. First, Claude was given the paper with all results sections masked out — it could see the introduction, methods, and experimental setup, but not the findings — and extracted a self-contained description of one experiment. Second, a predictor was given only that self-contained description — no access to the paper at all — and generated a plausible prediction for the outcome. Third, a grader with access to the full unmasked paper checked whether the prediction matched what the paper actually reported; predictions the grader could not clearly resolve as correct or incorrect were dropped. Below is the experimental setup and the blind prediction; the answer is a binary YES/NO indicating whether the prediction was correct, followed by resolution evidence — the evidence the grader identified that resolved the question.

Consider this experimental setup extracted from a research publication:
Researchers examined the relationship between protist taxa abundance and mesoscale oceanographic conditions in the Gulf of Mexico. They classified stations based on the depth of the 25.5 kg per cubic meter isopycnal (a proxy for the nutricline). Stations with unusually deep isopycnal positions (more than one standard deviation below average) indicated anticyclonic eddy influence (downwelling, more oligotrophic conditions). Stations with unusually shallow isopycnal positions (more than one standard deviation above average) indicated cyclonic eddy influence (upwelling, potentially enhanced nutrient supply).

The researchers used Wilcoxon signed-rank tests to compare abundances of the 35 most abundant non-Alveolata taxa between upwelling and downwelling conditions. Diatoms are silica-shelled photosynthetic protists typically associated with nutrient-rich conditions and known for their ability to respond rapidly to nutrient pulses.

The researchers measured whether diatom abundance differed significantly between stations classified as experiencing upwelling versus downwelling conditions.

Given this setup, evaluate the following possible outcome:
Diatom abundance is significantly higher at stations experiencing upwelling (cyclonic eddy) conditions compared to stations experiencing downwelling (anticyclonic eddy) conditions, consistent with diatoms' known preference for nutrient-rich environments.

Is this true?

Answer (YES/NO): NO